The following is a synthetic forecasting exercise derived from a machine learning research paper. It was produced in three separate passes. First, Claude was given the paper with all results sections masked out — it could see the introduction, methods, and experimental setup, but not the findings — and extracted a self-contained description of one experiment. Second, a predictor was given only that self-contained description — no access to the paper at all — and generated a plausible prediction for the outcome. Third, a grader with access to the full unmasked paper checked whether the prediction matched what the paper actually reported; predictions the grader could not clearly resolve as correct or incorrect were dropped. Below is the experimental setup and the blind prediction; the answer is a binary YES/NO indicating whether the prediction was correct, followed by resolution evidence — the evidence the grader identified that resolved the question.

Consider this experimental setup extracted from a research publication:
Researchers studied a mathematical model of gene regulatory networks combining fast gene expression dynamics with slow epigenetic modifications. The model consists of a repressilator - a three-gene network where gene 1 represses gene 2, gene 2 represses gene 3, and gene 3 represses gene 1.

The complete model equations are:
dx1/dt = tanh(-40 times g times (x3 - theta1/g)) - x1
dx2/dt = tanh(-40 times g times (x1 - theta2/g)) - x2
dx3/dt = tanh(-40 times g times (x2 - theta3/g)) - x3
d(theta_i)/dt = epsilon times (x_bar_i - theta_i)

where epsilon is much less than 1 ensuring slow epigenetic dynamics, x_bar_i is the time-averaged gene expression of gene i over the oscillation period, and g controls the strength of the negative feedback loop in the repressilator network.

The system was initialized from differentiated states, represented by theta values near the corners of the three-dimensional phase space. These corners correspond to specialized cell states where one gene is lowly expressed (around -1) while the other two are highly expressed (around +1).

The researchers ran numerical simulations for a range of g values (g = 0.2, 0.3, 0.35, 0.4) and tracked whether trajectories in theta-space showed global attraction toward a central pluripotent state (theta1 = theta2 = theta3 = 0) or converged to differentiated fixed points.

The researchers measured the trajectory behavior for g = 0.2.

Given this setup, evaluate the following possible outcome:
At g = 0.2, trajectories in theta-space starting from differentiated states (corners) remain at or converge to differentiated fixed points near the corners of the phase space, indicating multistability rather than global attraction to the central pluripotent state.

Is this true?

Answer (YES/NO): YES